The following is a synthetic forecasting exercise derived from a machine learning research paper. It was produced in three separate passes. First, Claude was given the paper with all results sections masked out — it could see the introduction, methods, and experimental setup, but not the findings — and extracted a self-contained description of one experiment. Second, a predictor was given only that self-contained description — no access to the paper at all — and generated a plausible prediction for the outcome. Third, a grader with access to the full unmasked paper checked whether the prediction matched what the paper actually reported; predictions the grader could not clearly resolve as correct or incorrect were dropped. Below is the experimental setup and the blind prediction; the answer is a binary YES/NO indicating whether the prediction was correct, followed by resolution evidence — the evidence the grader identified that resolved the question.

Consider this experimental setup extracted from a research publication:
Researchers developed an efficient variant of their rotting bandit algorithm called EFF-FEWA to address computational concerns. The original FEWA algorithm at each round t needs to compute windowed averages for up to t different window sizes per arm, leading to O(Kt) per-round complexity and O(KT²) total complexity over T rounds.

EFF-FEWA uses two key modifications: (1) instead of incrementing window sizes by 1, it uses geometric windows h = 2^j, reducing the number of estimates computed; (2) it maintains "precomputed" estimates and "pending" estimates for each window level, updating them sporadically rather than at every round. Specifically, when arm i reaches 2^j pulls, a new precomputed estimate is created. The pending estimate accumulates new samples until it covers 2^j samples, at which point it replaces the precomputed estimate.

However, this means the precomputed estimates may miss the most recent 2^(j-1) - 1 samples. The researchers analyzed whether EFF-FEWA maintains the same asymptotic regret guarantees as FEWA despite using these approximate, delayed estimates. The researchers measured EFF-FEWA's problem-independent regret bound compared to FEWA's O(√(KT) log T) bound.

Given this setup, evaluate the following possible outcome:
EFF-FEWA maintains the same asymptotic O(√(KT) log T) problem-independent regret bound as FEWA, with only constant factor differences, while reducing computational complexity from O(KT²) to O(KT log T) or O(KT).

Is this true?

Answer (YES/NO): YES